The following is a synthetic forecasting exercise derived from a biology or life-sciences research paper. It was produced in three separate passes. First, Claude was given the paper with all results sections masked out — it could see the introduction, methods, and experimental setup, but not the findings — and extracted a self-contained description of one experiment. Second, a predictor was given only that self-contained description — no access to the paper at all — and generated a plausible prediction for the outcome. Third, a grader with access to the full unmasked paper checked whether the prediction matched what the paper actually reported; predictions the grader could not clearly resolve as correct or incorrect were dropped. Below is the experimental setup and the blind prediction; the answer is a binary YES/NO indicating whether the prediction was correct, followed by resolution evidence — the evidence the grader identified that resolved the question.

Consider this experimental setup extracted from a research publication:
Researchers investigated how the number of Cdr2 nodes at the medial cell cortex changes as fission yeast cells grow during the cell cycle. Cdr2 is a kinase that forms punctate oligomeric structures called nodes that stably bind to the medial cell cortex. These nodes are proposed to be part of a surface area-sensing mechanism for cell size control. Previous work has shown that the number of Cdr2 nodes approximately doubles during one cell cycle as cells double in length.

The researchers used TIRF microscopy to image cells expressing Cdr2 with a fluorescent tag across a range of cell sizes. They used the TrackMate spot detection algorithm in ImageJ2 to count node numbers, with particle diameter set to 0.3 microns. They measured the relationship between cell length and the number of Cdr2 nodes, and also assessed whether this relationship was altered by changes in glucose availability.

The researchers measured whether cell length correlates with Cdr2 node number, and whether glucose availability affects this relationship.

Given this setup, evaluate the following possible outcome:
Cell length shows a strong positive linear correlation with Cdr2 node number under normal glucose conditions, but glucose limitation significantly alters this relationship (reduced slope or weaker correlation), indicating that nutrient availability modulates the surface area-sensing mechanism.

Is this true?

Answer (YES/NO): NO